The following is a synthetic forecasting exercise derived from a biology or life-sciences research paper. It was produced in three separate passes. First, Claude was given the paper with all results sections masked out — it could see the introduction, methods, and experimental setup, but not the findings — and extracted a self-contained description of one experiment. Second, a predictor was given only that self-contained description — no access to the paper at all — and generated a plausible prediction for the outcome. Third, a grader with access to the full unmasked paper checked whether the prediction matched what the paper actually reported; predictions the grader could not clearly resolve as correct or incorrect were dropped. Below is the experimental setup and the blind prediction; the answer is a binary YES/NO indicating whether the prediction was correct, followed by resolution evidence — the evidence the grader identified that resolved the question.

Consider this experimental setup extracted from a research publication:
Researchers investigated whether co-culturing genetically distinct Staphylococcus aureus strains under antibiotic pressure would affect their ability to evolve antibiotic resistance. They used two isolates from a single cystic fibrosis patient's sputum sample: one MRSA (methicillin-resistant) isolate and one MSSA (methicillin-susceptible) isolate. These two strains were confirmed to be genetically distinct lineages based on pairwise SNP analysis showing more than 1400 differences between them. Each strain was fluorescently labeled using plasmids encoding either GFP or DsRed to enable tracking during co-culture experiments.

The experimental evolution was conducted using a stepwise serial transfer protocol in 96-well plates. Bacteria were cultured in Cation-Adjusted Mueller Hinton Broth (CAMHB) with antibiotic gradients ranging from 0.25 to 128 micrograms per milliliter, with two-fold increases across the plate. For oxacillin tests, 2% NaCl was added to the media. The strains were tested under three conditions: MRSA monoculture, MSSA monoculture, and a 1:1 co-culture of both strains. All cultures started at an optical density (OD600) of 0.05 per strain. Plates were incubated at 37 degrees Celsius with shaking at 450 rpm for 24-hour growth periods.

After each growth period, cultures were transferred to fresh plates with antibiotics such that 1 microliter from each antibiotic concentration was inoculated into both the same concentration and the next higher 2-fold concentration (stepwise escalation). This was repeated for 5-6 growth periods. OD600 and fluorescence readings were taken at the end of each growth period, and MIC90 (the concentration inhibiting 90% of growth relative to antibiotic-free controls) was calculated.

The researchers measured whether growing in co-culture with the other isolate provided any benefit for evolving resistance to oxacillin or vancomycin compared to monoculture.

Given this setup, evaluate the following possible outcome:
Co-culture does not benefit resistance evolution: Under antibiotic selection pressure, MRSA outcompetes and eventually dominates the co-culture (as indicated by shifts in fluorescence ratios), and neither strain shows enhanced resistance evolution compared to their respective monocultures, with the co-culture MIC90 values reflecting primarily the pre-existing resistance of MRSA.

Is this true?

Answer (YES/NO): YES